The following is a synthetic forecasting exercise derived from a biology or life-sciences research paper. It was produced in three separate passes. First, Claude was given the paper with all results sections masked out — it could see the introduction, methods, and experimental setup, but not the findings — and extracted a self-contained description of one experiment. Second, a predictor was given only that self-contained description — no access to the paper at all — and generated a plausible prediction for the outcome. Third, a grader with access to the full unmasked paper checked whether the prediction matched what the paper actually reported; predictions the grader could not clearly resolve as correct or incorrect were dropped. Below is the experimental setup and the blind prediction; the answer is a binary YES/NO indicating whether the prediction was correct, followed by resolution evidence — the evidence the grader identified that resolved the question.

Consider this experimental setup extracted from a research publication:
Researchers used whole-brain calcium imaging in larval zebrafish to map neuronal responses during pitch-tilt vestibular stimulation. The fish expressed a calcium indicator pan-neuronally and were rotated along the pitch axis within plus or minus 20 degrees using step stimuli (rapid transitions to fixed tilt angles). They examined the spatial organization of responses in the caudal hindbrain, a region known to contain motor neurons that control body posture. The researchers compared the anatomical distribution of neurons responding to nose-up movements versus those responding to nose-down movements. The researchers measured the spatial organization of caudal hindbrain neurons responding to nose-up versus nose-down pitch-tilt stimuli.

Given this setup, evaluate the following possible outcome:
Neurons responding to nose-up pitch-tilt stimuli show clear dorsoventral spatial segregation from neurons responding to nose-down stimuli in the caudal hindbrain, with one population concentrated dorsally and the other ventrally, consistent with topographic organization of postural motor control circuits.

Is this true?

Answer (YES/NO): NO